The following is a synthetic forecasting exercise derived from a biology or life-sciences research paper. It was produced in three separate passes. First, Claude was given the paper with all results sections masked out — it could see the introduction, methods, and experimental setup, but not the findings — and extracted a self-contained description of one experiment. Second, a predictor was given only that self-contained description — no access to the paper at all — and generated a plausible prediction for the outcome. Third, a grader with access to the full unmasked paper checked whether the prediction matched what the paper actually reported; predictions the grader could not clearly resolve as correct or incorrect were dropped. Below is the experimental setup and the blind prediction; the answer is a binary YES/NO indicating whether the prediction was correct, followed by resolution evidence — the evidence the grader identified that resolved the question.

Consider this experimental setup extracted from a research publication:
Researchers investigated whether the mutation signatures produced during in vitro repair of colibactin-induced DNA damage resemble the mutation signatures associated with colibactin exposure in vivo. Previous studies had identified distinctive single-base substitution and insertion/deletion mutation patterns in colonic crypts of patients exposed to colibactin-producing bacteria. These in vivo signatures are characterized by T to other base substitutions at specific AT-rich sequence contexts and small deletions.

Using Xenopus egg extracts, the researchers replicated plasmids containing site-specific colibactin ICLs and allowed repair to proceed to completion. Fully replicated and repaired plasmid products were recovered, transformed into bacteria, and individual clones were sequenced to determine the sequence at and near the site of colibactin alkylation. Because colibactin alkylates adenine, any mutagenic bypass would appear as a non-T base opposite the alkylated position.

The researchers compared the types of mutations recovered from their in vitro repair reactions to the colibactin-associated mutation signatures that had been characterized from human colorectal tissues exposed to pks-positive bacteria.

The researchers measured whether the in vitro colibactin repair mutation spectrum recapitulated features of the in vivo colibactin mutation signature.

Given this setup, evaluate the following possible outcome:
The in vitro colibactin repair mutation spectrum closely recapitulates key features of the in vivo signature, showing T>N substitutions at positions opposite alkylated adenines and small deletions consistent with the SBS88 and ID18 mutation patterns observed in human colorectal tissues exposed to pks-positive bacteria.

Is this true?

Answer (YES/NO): NO